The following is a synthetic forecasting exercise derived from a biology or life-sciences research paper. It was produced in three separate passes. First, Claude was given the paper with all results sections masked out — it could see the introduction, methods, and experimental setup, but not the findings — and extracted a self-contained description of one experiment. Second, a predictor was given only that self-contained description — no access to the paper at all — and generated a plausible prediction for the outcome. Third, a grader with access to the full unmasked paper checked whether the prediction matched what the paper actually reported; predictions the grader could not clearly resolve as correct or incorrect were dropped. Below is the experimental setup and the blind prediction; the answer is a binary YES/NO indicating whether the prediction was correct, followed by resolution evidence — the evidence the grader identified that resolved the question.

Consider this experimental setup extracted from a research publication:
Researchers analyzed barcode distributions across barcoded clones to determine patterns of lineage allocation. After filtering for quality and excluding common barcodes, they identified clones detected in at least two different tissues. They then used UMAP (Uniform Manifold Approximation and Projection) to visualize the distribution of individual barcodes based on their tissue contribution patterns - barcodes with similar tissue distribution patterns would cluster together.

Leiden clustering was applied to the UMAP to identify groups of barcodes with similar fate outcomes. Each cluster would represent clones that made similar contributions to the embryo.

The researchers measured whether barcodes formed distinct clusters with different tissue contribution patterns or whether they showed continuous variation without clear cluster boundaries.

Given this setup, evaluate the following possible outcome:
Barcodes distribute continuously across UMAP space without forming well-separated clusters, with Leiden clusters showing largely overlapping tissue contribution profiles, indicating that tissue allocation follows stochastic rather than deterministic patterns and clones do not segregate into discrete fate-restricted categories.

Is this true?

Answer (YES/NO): NO